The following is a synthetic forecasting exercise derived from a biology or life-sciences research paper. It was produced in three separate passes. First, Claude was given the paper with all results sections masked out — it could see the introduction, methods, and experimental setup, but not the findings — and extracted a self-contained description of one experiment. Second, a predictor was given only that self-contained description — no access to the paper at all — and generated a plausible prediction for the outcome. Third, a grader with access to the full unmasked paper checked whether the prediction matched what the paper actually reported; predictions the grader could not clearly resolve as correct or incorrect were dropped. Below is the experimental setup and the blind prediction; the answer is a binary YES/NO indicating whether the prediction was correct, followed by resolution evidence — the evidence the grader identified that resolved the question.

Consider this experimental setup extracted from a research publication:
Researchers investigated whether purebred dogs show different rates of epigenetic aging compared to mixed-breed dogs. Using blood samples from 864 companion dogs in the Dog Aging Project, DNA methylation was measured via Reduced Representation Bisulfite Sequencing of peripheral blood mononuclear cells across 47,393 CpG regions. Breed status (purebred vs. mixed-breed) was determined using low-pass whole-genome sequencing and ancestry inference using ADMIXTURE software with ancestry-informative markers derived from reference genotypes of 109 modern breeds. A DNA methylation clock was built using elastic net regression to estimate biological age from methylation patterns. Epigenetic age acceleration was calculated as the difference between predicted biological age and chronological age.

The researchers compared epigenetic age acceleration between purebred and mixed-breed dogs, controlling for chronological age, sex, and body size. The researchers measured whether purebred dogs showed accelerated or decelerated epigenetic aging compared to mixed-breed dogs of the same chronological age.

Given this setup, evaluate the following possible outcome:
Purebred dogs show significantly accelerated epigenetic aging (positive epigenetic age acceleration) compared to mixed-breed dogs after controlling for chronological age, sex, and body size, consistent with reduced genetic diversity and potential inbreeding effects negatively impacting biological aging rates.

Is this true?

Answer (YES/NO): NO